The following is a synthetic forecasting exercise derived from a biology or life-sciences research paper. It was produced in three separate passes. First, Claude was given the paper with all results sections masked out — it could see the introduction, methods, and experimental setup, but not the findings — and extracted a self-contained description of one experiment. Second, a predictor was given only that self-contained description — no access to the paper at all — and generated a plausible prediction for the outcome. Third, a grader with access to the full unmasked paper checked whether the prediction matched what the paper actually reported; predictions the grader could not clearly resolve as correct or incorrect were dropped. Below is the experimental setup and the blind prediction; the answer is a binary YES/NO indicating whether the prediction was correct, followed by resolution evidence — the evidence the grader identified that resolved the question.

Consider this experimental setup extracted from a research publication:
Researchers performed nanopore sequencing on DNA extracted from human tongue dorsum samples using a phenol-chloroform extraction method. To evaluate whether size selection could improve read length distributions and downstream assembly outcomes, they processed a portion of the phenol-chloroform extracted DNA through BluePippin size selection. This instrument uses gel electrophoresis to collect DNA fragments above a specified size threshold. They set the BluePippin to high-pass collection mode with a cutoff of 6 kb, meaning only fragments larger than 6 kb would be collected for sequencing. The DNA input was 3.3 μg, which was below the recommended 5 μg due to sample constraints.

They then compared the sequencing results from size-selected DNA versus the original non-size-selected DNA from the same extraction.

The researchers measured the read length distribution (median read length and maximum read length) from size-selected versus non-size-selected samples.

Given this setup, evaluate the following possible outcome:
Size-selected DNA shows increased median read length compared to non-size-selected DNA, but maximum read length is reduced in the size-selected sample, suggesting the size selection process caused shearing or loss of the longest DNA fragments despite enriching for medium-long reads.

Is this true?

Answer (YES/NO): YES